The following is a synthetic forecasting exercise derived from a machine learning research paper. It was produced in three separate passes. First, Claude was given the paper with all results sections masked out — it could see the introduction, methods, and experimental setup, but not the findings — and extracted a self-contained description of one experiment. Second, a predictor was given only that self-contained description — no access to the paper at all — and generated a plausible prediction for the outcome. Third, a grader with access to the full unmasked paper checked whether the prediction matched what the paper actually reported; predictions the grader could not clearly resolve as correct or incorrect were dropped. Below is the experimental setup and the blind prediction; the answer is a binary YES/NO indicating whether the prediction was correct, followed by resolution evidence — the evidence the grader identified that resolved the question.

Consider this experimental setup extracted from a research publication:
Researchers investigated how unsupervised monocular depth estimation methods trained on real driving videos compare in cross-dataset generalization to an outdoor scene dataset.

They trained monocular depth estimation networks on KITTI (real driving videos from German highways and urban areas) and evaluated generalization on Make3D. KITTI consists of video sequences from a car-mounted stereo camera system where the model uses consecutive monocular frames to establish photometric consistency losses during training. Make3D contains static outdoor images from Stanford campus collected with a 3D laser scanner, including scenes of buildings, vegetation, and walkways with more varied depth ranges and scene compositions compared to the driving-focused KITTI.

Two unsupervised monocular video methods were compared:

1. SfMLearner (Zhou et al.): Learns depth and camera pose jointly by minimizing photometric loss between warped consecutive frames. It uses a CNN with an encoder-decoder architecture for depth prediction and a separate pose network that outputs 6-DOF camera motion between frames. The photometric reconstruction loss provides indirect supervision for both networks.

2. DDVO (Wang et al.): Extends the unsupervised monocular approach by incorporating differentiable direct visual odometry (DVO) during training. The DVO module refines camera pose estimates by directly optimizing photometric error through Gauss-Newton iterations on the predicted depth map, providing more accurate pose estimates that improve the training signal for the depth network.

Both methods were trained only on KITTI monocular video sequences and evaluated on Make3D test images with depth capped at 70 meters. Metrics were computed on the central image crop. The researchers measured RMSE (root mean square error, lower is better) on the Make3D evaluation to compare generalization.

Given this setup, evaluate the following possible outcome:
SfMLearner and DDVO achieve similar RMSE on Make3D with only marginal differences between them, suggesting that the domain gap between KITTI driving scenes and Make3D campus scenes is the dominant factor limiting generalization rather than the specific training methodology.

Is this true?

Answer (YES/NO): NO